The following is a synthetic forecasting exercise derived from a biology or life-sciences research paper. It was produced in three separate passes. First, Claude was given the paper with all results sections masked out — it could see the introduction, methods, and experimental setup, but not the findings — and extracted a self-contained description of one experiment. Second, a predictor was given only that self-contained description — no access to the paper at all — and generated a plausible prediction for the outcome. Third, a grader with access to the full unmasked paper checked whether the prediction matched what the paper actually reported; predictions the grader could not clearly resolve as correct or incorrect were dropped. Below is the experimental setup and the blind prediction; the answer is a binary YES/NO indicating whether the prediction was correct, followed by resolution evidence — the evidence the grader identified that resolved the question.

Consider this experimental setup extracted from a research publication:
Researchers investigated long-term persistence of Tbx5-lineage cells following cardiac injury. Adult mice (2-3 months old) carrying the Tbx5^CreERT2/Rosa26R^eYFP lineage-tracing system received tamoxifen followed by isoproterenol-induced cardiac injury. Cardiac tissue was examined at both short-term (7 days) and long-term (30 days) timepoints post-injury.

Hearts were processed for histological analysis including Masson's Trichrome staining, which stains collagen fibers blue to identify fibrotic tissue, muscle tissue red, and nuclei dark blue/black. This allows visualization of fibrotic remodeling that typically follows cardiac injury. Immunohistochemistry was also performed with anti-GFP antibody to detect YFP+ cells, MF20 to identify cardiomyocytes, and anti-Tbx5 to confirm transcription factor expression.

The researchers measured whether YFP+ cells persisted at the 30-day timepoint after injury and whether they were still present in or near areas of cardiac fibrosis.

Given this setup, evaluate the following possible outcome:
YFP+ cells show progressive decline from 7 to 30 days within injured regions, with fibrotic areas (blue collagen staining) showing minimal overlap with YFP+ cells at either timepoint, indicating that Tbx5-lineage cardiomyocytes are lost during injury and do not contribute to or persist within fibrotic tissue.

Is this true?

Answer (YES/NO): NO